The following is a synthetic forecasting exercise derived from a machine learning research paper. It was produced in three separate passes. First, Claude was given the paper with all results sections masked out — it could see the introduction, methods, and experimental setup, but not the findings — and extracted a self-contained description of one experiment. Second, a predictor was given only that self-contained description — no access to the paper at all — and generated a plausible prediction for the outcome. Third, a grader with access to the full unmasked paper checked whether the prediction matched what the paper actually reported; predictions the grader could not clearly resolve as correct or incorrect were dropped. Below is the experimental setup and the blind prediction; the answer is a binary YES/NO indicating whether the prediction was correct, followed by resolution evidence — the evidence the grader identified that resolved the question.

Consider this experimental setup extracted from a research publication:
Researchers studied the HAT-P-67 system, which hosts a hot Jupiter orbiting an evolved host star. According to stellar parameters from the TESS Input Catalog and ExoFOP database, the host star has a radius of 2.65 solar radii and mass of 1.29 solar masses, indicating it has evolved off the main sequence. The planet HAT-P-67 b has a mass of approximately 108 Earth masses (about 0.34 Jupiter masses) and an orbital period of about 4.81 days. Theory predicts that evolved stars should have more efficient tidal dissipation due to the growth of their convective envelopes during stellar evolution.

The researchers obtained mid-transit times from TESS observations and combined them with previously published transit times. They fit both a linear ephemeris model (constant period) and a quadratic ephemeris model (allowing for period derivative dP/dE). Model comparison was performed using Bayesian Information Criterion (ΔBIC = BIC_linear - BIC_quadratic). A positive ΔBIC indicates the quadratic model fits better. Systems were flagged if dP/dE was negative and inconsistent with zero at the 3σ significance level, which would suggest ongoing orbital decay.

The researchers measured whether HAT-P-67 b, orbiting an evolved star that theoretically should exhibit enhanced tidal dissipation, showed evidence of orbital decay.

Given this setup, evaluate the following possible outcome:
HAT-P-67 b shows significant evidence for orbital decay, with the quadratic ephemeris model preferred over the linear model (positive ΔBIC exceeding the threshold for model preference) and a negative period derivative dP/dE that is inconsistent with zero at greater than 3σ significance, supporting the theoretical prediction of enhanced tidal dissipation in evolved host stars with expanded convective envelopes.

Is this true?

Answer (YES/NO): NO